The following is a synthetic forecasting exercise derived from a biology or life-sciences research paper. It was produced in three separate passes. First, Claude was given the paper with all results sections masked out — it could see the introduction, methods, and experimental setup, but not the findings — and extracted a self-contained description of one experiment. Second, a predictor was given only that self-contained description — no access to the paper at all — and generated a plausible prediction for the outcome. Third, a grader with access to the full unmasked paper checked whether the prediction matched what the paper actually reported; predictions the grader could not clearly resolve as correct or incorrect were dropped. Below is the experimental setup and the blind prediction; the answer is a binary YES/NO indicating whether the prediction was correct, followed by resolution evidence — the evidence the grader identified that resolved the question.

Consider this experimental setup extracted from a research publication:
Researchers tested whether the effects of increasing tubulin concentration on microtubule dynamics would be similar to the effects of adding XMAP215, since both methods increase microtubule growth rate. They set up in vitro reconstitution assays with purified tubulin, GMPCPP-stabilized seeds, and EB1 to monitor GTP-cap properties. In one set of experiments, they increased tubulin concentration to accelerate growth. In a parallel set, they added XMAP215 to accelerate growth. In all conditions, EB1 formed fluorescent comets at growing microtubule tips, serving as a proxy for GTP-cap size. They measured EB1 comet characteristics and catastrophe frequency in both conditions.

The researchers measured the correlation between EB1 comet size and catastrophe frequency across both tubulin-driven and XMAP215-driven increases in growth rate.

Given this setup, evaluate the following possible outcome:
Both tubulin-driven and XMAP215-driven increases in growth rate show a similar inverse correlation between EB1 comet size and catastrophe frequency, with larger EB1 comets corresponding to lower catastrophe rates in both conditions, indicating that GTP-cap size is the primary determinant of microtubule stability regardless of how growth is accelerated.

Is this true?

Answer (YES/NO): NO